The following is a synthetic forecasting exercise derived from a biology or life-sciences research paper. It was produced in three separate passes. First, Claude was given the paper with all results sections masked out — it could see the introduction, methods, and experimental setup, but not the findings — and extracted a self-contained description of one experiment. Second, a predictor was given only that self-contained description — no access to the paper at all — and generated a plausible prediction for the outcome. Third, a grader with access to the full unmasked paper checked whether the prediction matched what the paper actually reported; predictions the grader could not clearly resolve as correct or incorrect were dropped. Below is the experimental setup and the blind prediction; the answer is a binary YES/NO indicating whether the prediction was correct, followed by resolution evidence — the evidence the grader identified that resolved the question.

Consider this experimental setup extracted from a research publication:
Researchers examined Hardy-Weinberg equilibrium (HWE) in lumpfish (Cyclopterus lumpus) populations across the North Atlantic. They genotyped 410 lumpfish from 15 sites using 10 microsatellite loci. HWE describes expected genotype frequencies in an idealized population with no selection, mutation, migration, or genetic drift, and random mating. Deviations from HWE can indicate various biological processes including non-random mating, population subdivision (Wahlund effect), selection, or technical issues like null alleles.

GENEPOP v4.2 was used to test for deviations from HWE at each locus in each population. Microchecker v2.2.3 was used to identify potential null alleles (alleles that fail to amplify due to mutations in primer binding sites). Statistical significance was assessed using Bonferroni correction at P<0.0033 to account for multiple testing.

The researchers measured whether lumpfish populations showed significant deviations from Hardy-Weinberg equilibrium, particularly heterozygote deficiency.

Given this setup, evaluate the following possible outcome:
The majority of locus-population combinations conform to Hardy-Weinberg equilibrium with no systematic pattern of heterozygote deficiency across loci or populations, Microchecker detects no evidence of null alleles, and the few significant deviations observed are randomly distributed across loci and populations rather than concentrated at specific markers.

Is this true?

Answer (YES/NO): NO